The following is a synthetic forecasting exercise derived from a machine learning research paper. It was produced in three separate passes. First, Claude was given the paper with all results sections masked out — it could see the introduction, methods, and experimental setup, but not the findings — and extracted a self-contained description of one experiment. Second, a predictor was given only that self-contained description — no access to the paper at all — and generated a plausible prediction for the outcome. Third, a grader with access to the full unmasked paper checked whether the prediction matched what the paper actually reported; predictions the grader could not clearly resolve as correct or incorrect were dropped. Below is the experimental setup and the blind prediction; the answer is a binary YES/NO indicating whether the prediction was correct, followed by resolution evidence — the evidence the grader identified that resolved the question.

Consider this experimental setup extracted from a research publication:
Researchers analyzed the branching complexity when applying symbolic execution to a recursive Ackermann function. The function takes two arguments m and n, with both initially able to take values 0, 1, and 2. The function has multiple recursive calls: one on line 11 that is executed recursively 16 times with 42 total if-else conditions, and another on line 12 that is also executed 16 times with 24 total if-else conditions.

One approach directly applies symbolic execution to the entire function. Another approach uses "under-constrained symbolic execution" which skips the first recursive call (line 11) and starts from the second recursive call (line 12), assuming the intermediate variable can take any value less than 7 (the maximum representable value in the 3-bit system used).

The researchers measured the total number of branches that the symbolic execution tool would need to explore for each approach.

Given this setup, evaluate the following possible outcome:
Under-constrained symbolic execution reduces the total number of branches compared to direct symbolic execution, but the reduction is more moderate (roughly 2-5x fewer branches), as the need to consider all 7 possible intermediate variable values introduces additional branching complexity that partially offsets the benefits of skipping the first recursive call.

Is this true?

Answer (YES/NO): NO